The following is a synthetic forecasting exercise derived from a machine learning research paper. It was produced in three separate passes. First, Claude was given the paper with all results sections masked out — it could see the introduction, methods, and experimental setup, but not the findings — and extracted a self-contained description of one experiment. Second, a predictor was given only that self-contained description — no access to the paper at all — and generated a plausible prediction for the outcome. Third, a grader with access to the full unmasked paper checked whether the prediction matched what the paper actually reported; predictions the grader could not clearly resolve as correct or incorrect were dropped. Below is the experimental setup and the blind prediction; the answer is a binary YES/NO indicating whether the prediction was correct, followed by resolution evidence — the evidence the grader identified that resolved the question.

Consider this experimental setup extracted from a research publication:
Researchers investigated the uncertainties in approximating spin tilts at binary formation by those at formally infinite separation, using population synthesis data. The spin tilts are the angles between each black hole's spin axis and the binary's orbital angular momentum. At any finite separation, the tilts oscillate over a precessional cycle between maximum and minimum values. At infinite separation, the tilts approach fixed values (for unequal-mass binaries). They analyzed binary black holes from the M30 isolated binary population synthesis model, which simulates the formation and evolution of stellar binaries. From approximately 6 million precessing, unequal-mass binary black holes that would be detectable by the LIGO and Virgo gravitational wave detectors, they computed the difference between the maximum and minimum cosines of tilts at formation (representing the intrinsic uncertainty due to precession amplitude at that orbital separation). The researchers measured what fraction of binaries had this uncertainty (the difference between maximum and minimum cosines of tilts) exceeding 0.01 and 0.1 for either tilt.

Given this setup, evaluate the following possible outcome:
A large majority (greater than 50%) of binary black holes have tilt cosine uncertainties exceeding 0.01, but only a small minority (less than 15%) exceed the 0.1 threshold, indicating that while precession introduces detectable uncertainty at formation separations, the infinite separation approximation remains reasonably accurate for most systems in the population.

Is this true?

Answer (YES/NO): NO